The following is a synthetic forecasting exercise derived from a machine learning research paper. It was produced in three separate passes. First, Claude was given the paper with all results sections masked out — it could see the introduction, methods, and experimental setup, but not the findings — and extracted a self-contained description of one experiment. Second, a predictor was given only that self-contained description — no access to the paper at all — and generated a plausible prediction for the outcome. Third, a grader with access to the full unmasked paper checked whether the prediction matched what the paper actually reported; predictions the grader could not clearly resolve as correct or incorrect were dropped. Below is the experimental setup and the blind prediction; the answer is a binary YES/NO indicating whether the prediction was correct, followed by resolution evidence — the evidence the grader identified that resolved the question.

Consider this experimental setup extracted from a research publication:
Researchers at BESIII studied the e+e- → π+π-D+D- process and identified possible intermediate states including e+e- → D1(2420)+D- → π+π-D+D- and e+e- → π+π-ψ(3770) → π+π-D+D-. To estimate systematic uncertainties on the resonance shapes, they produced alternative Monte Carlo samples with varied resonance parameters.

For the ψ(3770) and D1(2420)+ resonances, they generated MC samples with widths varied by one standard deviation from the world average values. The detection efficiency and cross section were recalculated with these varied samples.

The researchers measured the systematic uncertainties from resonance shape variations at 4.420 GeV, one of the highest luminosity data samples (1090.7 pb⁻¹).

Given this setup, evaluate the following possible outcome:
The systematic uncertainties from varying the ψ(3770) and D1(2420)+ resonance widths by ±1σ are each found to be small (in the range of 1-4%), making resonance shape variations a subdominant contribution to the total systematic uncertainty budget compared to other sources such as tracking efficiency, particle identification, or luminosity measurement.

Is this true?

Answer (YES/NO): NO